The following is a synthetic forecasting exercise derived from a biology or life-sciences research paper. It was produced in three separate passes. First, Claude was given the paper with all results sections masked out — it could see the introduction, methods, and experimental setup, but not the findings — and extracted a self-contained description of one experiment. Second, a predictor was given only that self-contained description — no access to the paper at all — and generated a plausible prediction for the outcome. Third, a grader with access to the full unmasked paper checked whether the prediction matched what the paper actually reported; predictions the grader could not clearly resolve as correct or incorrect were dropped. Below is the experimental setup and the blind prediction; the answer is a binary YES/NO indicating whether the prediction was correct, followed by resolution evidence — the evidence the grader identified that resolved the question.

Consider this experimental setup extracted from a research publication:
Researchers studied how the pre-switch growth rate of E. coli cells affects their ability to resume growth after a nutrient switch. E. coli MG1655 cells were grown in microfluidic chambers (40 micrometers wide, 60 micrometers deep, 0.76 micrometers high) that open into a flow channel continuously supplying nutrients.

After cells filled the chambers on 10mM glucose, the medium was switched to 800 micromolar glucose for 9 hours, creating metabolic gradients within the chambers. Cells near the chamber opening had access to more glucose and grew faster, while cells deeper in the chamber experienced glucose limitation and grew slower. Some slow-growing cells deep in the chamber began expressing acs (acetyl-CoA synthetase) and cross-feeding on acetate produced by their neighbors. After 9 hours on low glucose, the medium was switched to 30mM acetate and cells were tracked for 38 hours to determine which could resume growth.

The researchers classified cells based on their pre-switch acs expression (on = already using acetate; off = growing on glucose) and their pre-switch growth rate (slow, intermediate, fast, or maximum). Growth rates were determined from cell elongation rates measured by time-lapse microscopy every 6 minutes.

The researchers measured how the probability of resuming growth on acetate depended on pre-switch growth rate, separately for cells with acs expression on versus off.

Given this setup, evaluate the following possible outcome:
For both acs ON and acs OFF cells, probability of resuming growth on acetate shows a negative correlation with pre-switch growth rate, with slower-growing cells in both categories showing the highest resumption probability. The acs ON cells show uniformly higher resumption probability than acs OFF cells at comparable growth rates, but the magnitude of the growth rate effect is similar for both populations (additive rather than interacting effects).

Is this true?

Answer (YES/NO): NO